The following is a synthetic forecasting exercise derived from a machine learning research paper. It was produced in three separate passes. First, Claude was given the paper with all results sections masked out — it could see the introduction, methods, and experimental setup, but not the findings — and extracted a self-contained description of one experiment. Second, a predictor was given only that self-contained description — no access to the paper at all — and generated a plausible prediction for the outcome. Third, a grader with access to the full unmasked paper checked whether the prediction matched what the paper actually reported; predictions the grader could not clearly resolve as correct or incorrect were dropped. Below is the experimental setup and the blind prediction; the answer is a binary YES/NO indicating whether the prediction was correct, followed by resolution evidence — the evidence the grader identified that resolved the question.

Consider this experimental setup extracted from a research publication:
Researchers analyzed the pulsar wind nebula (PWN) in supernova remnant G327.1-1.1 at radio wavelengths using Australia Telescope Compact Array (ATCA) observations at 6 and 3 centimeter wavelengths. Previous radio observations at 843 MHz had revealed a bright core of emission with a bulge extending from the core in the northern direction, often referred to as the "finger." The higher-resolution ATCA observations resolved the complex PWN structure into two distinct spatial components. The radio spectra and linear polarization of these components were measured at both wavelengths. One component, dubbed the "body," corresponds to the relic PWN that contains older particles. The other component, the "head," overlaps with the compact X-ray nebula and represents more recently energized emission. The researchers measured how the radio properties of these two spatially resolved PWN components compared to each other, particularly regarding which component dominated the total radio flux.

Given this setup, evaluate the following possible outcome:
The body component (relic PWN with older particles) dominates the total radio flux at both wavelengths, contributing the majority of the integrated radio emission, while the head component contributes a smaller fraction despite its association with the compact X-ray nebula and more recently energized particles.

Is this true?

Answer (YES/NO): YES